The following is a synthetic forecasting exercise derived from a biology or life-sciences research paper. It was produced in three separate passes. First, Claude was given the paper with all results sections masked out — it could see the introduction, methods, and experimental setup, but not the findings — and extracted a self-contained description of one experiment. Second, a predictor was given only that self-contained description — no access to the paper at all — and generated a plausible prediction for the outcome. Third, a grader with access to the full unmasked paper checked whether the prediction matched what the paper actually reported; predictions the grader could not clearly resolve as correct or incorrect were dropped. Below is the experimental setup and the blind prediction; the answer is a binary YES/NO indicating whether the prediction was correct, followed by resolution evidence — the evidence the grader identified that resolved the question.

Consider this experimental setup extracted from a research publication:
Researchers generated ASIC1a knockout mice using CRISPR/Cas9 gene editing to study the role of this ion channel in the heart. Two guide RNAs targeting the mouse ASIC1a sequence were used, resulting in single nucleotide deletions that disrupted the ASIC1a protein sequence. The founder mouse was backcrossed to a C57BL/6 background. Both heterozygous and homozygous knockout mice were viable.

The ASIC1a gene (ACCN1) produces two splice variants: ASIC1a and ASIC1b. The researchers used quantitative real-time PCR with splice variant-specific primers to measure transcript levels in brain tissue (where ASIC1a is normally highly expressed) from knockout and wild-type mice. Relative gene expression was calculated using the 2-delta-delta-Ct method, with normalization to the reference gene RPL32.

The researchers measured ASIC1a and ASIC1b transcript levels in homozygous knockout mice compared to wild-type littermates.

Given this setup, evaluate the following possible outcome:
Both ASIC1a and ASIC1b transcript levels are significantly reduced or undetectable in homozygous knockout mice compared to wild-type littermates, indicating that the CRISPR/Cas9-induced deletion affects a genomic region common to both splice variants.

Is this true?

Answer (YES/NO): NO